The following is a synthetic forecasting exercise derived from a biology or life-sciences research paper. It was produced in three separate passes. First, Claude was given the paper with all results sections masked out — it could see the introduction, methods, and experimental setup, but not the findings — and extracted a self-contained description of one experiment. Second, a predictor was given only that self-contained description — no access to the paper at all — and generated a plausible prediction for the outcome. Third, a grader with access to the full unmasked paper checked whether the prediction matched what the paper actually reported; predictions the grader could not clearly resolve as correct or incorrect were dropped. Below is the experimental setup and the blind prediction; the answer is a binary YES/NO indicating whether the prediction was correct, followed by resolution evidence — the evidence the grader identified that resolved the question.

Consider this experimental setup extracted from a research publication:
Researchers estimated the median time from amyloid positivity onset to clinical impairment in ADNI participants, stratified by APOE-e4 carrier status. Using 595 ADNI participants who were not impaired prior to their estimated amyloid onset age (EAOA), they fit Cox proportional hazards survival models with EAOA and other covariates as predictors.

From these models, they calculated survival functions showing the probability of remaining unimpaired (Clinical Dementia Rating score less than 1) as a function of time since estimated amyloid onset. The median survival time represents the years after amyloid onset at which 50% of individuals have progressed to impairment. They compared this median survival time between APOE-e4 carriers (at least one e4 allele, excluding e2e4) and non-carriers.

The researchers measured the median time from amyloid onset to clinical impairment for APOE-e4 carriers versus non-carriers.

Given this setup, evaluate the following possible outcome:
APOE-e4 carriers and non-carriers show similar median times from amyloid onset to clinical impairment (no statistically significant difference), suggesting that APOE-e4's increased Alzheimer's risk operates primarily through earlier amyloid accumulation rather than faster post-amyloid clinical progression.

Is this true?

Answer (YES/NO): NO